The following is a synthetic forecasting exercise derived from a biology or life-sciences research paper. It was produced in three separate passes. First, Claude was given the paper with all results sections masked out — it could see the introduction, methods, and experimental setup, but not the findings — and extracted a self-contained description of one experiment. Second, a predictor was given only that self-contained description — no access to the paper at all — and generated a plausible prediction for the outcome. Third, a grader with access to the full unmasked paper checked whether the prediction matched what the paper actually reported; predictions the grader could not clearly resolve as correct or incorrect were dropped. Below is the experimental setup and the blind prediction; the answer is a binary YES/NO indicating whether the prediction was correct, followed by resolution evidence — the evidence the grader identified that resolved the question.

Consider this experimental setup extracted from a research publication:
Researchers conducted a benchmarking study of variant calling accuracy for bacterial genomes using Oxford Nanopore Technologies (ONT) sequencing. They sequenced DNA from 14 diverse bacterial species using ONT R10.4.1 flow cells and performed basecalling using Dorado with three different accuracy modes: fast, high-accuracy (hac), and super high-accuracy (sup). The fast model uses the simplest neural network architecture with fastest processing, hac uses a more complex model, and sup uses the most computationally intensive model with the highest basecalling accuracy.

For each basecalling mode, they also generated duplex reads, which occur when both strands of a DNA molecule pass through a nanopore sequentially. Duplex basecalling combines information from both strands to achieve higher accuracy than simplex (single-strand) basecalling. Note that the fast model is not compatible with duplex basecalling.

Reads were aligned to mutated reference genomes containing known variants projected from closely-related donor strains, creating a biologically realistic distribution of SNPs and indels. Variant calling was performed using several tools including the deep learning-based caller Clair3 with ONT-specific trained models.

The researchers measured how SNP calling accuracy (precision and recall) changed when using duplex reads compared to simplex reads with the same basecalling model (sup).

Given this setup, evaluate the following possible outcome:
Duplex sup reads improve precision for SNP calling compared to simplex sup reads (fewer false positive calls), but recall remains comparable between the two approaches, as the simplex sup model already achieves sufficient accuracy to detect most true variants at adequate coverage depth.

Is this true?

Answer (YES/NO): NO